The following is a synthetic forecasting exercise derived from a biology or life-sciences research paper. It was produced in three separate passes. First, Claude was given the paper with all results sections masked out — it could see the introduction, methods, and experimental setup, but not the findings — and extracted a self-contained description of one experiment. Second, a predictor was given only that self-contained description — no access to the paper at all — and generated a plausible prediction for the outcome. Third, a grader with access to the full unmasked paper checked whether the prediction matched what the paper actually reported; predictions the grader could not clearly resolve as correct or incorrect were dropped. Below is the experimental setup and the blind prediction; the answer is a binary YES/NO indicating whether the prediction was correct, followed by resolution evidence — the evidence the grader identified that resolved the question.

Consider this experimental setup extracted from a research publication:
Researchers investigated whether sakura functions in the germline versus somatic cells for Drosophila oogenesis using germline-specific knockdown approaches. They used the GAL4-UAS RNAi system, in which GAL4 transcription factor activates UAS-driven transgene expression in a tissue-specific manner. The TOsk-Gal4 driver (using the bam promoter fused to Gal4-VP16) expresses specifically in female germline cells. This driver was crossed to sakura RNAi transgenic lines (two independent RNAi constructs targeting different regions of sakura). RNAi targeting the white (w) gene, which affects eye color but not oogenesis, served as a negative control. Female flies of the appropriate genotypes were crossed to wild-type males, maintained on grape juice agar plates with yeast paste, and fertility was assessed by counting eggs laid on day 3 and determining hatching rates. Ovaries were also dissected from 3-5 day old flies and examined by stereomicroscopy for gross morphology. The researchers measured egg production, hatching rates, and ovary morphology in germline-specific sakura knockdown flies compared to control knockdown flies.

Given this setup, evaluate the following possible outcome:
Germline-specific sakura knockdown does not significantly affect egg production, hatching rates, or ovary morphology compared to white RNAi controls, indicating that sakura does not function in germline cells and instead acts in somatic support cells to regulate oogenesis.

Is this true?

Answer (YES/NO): NO